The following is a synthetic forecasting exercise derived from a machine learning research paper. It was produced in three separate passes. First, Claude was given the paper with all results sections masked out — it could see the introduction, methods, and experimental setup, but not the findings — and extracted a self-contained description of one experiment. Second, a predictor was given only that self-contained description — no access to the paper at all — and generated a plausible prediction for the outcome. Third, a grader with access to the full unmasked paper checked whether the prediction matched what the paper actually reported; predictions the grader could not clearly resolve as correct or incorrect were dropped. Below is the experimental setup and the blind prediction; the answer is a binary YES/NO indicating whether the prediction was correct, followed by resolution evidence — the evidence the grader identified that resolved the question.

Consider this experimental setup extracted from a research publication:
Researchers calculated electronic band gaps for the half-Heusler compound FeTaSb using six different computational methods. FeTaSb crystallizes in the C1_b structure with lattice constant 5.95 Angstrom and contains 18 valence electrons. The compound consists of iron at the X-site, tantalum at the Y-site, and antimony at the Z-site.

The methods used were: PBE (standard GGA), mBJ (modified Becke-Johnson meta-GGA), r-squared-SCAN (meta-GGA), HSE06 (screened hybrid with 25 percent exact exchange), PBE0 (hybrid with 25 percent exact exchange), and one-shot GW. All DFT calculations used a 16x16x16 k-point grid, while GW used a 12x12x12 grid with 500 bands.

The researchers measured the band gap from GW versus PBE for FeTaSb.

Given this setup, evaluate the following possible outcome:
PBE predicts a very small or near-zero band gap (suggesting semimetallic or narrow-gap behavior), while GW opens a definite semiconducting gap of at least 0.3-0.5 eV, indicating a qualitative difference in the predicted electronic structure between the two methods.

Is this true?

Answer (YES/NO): NO